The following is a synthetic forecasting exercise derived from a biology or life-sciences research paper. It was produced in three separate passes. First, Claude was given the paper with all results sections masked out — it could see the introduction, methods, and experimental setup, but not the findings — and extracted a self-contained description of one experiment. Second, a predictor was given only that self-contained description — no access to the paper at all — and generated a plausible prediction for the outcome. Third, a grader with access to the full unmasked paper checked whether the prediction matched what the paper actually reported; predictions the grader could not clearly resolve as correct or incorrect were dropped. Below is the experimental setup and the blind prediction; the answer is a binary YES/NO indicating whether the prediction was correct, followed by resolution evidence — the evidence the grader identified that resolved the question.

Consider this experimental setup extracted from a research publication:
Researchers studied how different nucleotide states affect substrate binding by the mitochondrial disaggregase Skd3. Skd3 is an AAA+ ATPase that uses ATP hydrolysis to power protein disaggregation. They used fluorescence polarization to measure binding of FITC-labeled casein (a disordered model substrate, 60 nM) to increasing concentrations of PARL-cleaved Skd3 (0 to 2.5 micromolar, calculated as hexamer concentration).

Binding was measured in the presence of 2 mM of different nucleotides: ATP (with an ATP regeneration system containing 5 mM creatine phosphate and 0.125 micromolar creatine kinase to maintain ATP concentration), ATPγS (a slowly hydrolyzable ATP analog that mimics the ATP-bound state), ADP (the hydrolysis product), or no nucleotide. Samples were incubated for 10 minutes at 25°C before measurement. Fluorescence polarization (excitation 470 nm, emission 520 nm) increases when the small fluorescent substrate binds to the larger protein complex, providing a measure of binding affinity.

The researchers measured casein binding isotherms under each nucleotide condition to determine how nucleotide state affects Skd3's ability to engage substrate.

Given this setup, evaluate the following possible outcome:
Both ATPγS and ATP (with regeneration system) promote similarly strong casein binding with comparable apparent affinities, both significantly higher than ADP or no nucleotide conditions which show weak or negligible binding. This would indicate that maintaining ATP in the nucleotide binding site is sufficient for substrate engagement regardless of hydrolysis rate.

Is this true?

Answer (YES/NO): YES